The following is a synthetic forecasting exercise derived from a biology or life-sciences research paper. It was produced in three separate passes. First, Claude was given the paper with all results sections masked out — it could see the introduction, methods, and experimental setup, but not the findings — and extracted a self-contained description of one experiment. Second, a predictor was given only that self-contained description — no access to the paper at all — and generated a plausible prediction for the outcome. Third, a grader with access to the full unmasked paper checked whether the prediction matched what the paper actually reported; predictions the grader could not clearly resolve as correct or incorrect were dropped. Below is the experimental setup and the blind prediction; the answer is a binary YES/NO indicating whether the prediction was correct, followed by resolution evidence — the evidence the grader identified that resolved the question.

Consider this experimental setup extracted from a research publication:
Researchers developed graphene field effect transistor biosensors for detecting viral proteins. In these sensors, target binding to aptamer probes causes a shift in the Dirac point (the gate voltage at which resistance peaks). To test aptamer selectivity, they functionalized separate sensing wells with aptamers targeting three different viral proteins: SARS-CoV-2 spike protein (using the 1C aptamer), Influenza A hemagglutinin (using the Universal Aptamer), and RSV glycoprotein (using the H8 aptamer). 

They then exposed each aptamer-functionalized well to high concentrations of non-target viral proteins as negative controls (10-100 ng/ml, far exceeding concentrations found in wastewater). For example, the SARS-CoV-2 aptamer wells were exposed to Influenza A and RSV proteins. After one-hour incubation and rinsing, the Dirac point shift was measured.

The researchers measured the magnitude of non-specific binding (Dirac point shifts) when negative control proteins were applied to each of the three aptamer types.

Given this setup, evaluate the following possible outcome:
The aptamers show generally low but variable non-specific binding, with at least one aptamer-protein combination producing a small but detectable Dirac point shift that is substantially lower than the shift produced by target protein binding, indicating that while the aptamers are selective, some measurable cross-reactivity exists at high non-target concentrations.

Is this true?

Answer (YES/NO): YES